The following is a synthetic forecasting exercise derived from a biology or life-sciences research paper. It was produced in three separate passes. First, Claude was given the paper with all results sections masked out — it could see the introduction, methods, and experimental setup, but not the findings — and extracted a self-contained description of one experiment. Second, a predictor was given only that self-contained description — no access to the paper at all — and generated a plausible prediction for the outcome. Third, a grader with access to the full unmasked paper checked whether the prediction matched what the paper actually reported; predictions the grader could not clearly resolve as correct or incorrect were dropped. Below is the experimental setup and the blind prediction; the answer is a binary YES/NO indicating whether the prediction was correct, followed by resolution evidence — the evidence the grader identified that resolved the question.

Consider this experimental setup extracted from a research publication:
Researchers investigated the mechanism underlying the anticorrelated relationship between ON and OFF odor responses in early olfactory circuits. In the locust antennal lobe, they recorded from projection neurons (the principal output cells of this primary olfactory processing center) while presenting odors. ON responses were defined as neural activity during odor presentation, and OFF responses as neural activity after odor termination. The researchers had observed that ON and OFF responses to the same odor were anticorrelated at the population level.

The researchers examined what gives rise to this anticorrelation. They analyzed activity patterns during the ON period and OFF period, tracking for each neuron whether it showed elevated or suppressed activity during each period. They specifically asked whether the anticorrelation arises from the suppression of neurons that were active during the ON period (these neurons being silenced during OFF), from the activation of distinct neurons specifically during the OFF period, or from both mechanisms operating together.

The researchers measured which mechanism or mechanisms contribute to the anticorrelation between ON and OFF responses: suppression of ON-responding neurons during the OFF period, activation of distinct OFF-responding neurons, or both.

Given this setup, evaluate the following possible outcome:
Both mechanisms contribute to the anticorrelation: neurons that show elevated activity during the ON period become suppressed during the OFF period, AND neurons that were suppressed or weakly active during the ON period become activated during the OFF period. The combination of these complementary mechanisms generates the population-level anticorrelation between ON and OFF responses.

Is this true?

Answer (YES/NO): YES